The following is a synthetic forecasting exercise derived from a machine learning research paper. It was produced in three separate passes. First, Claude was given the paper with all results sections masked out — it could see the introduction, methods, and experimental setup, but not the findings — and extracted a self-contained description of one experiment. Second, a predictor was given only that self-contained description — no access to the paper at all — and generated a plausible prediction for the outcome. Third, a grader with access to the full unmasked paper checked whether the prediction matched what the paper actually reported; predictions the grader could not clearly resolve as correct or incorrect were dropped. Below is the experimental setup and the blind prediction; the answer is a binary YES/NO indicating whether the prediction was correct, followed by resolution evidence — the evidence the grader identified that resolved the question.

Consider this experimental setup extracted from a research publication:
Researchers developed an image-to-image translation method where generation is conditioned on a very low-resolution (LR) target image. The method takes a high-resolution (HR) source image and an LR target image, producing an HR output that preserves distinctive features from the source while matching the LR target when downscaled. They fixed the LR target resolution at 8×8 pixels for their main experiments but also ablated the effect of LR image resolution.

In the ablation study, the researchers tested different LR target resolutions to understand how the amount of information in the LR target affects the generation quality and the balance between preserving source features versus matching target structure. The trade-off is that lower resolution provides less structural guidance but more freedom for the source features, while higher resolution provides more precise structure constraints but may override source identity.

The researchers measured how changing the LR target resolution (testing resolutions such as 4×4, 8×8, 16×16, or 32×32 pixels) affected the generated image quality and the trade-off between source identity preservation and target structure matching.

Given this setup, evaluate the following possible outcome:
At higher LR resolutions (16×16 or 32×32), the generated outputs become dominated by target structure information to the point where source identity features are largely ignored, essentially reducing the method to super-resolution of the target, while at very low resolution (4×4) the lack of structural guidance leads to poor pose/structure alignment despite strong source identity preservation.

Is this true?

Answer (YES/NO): NO